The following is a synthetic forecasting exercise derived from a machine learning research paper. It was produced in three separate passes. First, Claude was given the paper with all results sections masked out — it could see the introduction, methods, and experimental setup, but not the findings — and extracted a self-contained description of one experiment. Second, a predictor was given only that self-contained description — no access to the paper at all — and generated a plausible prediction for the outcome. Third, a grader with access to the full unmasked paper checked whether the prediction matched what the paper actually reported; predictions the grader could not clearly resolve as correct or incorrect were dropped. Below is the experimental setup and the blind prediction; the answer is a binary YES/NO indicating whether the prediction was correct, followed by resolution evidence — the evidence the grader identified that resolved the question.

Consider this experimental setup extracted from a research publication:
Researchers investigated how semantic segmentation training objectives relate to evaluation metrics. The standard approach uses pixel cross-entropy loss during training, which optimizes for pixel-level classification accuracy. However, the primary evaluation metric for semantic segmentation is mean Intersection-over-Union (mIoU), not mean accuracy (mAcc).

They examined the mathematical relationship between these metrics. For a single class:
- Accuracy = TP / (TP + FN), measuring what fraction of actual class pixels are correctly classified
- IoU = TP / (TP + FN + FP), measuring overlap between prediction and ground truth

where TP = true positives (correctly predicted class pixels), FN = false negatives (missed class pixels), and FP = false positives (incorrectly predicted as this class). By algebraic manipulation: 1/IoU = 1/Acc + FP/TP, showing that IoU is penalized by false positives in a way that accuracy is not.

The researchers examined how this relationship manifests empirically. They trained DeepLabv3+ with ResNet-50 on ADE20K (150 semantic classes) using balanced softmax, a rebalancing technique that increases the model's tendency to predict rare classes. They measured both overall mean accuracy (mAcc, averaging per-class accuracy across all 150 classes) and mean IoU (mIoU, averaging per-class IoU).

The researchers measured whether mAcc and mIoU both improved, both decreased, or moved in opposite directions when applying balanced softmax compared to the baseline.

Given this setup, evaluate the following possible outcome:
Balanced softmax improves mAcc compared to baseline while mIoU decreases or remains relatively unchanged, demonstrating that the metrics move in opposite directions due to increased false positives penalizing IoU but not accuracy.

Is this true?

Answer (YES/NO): YES